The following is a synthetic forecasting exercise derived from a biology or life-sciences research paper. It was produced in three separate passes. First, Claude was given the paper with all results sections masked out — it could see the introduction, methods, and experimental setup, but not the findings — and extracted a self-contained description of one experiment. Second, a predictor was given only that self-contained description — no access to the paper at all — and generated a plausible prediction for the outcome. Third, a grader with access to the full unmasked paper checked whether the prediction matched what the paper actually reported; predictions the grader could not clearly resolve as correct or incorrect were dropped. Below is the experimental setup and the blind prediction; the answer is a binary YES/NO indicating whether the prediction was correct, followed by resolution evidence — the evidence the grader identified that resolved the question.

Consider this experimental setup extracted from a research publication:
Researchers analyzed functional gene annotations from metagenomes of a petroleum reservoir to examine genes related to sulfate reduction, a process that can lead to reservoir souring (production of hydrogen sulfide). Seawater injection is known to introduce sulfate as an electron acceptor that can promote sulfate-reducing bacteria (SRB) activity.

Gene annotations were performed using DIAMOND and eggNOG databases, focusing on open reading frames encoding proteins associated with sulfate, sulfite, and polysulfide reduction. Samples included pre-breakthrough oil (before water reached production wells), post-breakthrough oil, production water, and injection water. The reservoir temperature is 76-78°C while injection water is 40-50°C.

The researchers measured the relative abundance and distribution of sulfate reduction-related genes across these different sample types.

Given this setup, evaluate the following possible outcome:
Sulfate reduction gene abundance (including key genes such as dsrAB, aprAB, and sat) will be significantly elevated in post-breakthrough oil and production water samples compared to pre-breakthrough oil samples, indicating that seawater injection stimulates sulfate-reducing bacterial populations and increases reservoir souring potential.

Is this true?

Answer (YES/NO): NO